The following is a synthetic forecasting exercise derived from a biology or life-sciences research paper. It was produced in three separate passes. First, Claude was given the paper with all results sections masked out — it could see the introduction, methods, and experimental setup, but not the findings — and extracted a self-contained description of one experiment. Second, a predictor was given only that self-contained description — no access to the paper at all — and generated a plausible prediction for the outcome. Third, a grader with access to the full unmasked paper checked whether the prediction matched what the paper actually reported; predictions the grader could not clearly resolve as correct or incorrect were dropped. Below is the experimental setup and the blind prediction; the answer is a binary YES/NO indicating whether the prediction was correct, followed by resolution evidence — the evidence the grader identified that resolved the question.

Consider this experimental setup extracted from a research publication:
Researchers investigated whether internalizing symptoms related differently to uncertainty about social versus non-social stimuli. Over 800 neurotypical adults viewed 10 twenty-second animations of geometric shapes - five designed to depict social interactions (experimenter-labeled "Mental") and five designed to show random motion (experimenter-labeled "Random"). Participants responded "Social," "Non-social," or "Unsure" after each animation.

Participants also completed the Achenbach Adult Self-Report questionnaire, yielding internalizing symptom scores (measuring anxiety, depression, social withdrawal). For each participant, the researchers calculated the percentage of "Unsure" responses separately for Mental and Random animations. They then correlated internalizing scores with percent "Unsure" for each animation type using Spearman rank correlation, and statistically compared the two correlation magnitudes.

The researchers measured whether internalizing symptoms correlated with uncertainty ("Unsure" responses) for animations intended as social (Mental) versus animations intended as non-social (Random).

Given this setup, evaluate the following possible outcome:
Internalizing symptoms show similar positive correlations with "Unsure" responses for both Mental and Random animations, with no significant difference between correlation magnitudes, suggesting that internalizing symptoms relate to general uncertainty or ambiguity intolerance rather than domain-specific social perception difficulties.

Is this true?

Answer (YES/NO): NO